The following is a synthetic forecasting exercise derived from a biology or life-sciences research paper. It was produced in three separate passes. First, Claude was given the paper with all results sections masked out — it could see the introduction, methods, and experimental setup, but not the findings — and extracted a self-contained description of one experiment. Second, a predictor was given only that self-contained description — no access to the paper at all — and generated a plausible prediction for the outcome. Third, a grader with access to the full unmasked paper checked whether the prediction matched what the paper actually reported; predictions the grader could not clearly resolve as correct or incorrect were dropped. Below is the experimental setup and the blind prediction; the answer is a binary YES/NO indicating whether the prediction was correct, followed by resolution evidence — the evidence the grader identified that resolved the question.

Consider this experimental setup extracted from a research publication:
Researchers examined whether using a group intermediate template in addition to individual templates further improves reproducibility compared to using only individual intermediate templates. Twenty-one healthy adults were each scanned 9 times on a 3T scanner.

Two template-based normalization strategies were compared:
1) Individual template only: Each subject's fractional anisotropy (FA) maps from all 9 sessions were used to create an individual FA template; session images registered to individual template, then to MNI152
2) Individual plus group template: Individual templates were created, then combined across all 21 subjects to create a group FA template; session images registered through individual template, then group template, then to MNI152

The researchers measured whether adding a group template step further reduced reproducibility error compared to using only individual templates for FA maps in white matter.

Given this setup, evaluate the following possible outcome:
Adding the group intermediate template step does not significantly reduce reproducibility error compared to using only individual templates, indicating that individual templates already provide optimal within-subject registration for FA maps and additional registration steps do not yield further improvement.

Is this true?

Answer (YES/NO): YES